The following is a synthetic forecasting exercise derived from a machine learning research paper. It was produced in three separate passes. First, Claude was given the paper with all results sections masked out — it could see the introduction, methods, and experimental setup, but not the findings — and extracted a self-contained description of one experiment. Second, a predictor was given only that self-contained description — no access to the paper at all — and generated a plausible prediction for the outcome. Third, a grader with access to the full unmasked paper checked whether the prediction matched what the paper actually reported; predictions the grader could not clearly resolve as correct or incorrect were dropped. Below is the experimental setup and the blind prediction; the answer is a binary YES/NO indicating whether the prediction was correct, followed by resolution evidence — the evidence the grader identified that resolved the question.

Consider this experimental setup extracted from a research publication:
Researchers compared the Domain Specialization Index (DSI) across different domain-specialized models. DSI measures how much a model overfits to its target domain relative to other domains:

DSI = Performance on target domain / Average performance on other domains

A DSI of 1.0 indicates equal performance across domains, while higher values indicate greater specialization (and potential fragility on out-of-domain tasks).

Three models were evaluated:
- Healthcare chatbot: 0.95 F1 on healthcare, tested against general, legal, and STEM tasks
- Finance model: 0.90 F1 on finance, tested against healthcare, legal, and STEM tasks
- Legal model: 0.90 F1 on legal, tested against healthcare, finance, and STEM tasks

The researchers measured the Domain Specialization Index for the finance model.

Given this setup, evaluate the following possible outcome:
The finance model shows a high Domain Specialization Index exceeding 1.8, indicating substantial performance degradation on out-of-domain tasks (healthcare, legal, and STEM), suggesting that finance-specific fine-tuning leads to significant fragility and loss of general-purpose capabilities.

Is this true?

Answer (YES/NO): YES